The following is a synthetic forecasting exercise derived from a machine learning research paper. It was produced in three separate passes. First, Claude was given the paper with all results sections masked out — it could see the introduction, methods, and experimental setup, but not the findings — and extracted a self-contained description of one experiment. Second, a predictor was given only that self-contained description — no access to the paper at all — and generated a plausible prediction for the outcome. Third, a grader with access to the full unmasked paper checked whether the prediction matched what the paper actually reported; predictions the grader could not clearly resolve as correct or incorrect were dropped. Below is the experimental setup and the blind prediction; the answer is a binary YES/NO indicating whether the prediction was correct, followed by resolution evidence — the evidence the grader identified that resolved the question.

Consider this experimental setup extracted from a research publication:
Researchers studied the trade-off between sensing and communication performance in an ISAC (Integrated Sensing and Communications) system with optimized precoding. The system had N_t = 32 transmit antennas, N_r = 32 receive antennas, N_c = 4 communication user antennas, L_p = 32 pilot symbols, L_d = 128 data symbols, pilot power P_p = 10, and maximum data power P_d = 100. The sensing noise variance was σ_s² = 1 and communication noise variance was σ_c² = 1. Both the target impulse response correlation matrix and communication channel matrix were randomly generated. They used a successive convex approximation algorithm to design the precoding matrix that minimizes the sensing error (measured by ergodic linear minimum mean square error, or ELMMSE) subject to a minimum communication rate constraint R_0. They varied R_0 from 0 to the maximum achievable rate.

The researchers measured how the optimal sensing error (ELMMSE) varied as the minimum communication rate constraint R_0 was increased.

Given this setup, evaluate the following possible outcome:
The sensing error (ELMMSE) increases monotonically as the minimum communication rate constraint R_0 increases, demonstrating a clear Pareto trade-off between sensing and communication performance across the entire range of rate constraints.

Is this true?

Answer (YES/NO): YES